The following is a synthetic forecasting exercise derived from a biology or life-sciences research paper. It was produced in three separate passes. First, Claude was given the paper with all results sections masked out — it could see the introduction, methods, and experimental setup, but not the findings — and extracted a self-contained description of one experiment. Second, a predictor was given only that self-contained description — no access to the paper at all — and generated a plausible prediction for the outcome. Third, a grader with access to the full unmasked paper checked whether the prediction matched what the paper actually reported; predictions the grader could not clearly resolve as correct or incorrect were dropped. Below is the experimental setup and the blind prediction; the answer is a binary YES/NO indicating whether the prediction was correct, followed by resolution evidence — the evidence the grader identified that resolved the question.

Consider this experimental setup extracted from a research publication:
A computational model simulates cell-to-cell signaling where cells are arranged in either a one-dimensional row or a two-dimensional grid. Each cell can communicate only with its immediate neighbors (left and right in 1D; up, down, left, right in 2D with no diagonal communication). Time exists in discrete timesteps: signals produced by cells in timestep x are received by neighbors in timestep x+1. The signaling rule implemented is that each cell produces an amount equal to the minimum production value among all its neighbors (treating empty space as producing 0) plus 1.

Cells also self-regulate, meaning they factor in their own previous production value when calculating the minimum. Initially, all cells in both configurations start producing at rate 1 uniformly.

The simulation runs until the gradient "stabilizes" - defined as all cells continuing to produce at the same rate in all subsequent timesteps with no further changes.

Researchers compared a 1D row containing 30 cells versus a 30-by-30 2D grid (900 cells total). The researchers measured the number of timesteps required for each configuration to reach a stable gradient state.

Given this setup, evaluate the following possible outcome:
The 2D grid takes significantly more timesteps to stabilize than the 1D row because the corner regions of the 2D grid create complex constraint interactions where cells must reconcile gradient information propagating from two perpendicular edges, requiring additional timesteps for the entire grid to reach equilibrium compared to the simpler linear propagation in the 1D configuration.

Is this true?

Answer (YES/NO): NO